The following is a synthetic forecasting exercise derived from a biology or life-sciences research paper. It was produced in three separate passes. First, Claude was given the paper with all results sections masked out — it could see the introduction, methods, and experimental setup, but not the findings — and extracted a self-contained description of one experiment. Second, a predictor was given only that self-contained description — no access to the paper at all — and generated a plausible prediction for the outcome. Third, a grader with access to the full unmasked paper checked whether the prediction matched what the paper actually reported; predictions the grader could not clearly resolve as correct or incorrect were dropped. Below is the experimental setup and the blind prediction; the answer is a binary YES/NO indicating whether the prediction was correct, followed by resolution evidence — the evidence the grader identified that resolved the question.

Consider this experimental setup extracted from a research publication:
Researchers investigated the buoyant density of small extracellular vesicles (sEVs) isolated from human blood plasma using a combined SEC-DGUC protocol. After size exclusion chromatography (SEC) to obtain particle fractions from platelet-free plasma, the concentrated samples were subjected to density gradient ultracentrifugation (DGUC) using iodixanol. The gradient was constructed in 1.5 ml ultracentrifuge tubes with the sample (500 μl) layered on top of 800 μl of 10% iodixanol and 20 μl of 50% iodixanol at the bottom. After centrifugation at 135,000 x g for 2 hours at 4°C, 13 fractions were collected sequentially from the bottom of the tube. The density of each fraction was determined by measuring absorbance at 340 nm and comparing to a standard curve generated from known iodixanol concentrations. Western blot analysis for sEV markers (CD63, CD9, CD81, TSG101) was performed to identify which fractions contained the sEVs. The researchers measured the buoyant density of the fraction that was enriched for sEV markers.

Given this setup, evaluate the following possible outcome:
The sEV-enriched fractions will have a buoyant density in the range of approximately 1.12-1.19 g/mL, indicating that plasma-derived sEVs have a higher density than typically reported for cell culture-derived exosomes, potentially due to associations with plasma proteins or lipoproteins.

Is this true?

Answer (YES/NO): NO